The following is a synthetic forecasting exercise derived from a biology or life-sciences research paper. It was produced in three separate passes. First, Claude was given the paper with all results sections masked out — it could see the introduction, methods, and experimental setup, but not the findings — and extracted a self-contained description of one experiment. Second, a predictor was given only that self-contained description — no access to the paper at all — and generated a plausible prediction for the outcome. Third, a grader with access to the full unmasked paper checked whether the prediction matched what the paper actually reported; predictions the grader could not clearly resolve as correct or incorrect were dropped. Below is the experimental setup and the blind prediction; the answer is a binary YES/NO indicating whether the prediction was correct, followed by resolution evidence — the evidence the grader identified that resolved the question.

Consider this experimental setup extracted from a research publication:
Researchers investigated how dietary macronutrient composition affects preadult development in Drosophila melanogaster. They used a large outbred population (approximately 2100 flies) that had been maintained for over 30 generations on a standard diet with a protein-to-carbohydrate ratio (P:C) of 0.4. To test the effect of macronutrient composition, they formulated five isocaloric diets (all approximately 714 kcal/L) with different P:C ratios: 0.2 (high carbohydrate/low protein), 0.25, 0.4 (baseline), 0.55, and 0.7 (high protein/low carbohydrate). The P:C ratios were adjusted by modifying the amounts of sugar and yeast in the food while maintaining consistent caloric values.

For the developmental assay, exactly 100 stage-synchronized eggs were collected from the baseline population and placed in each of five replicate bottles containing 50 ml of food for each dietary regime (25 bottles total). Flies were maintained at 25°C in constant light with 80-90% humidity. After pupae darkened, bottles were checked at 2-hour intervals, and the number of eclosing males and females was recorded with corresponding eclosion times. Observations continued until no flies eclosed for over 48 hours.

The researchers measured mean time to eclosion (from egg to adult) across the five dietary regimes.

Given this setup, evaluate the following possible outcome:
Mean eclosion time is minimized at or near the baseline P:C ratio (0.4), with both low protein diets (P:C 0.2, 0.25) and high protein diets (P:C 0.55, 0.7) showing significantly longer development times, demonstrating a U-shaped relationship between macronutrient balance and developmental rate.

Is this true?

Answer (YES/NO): NO